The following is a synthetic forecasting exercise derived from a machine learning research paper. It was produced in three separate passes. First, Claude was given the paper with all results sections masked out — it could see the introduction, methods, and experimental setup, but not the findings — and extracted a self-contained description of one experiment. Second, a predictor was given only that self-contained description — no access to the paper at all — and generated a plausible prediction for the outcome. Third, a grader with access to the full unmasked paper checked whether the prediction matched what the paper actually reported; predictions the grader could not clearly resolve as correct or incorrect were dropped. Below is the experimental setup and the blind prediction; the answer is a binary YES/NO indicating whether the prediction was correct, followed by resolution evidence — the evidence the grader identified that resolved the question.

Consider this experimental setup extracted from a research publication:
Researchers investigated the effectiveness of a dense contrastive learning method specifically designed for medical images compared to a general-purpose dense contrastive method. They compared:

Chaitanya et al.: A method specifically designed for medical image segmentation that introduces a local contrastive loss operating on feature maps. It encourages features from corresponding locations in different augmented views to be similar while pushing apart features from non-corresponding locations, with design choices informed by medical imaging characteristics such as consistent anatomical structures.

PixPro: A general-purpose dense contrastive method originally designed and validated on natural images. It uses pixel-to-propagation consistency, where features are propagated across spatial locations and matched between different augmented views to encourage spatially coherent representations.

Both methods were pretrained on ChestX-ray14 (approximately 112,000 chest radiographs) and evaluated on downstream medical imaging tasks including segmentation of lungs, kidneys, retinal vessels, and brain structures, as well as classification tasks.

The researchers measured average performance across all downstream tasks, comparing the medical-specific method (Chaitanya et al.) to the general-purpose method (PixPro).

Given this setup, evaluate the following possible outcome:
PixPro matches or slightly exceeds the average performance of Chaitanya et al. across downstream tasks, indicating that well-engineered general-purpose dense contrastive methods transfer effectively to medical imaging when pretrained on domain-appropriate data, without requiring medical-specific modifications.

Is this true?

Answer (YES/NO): NO